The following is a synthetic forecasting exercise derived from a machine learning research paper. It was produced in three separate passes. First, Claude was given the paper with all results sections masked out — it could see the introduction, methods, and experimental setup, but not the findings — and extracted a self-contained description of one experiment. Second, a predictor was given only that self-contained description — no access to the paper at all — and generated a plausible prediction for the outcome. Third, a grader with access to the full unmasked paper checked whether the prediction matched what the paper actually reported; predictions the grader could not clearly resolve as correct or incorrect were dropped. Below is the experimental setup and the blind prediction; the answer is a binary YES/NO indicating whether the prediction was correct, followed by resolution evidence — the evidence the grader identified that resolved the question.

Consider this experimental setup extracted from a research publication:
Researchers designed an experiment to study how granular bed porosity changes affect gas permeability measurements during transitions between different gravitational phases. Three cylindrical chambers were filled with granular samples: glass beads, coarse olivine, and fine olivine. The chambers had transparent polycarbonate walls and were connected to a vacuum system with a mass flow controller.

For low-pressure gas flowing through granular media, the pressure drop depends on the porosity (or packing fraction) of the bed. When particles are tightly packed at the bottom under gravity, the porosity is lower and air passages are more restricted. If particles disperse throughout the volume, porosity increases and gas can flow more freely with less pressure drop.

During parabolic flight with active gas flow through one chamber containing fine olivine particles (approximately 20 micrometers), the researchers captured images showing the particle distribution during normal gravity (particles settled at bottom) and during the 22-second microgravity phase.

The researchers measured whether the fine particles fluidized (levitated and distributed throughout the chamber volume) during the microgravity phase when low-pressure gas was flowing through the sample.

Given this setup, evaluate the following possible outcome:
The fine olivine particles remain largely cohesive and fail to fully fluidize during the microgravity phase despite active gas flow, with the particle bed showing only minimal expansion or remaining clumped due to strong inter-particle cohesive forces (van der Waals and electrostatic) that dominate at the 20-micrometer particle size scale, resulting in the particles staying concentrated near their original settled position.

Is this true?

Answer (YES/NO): NO